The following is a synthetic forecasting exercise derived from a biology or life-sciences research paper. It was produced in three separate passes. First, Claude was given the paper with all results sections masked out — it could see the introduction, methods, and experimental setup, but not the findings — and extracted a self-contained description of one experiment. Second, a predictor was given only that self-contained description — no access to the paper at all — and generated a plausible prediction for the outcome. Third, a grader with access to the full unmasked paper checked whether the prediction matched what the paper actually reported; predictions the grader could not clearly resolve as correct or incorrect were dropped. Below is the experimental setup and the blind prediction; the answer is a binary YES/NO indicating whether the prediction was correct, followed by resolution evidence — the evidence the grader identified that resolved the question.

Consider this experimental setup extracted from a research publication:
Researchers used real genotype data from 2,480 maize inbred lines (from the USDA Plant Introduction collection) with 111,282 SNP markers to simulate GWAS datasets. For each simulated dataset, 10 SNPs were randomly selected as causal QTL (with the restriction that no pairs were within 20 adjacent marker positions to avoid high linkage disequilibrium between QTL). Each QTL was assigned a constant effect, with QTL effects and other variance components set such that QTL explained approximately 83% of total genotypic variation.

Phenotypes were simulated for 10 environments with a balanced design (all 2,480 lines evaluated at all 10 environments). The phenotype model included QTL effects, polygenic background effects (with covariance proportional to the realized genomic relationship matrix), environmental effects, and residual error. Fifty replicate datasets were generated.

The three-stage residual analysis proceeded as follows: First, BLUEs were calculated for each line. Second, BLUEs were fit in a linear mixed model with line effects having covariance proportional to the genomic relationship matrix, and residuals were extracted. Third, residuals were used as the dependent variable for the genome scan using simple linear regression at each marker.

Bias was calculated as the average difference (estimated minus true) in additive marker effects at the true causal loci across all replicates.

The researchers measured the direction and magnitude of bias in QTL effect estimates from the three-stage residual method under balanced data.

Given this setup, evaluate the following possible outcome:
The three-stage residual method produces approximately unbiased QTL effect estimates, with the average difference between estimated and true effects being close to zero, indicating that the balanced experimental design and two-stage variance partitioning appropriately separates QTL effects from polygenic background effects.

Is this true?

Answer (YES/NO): NO